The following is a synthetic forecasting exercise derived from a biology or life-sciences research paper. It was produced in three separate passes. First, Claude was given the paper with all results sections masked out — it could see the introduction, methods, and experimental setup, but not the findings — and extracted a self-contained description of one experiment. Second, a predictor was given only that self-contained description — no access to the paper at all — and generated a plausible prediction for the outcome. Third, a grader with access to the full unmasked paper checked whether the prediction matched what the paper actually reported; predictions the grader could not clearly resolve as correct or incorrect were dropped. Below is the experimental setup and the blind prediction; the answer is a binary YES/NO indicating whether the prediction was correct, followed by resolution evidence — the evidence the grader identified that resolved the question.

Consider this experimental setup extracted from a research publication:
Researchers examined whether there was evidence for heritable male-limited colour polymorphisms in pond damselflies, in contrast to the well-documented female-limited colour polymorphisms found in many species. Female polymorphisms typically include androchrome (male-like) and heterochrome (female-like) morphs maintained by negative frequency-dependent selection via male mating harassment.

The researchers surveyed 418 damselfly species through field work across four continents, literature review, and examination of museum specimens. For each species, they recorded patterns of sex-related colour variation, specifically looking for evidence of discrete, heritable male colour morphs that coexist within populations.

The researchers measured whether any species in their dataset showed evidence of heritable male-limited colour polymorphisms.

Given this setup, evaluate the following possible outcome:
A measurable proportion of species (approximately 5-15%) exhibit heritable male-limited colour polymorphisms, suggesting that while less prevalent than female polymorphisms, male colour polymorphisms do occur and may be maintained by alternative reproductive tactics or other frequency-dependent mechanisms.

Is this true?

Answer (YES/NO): NO